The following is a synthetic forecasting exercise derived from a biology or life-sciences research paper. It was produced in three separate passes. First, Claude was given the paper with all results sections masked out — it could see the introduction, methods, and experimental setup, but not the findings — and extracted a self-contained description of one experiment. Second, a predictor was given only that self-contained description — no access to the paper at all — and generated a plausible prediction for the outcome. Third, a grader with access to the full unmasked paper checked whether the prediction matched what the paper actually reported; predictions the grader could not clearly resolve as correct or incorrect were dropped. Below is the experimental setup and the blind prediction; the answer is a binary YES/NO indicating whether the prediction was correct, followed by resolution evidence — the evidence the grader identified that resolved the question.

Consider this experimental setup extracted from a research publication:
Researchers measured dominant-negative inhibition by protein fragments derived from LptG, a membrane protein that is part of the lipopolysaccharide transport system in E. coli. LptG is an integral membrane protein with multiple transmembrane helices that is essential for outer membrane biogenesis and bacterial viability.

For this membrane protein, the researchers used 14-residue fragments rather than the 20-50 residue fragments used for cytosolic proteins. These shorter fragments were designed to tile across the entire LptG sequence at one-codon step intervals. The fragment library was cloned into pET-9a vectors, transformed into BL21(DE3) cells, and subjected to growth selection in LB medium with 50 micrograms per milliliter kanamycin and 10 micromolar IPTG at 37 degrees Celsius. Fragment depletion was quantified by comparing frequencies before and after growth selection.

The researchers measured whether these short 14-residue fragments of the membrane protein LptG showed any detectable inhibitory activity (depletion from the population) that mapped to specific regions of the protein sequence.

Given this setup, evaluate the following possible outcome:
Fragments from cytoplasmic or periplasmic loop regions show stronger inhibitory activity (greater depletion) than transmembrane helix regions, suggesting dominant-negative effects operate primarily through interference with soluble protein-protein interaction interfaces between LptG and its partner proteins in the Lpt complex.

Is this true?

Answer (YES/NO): NO